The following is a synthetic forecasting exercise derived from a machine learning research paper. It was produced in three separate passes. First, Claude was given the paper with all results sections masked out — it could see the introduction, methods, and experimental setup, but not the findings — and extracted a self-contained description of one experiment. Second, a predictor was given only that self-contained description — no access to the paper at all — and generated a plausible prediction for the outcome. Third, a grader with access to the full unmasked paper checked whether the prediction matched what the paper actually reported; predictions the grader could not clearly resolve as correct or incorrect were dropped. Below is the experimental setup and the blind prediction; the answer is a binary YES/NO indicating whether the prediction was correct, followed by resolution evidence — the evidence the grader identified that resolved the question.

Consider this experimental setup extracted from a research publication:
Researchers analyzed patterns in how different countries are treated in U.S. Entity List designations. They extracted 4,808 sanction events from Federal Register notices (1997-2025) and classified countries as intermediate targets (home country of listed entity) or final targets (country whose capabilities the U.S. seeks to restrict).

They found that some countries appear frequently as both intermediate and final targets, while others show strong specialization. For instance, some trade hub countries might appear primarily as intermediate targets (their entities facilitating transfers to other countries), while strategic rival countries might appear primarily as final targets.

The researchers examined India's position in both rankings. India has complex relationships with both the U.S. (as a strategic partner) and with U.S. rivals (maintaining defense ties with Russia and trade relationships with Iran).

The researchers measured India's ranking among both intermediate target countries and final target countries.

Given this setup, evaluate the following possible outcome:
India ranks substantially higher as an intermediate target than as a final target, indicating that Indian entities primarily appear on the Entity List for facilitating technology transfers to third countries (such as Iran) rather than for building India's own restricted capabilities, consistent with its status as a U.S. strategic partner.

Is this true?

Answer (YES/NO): NO